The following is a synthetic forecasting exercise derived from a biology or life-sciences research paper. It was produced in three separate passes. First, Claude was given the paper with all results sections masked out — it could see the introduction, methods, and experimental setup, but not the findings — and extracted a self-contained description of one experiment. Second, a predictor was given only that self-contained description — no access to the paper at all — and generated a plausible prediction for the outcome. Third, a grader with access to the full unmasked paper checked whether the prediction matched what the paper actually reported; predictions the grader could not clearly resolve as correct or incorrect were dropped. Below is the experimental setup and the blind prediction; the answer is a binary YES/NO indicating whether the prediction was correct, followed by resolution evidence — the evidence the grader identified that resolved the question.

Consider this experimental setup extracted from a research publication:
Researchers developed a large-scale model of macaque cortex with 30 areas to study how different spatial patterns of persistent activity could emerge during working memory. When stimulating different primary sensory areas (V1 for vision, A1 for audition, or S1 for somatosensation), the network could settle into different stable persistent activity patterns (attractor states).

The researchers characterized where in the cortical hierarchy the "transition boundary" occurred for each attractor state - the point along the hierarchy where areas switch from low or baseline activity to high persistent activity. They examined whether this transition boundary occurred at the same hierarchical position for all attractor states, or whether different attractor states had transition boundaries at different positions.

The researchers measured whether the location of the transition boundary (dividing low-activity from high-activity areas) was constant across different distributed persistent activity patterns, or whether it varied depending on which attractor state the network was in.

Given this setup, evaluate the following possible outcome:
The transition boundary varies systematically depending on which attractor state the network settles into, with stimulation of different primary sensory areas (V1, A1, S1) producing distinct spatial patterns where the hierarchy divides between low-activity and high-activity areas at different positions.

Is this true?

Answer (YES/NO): YES